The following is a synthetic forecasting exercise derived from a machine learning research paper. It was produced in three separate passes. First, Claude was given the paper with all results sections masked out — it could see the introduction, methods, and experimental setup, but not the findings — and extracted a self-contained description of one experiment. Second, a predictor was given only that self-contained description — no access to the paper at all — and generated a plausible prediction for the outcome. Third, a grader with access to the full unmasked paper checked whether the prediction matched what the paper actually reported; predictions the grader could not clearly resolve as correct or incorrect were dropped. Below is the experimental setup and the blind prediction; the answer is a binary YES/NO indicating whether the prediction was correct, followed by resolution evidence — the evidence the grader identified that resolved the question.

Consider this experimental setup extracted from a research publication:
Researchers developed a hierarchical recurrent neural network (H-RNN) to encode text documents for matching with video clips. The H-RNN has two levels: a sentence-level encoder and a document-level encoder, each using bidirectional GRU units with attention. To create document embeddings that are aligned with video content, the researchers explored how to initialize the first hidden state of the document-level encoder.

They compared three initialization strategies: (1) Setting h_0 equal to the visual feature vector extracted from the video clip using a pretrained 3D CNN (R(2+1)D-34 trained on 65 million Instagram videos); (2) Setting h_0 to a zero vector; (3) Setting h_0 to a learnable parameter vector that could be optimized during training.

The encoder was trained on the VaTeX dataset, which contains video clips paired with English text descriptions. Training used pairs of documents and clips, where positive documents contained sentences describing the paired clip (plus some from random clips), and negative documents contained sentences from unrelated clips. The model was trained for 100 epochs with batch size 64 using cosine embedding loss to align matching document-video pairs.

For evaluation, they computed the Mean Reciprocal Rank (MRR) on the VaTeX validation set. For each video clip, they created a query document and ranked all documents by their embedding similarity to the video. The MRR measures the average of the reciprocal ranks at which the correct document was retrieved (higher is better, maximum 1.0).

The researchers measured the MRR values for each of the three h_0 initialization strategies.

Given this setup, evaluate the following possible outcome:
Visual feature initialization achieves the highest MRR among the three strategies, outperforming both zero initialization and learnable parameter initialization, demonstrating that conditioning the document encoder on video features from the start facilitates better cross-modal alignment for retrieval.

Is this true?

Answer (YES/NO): YES